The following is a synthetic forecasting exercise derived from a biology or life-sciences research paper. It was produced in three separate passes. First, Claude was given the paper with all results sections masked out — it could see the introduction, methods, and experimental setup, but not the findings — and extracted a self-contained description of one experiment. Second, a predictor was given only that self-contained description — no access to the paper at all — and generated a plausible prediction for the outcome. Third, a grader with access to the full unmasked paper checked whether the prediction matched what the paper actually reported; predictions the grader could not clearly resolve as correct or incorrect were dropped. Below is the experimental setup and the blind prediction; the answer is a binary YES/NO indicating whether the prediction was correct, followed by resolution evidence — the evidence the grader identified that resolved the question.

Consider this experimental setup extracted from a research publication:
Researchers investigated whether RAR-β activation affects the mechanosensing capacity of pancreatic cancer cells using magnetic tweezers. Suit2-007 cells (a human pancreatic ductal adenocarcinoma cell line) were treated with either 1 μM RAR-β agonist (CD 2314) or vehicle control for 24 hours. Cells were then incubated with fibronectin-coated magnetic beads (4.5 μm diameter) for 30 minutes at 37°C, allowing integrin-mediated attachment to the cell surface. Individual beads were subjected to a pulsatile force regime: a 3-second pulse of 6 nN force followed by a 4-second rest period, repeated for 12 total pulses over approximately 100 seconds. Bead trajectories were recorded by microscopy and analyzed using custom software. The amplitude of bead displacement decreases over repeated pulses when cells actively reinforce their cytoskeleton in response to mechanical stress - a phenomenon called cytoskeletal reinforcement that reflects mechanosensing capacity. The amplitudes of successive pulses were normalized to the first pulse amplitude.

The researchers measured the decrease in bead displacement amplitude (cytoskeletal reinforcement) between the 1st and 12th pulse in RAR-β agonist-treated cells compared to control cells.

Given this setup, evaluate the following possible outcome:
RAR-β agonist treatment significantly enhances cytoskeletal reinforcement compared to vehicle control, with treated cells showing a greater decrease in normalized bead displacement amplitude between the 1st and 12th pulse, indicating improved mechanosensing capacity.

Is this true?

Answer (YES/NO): NO